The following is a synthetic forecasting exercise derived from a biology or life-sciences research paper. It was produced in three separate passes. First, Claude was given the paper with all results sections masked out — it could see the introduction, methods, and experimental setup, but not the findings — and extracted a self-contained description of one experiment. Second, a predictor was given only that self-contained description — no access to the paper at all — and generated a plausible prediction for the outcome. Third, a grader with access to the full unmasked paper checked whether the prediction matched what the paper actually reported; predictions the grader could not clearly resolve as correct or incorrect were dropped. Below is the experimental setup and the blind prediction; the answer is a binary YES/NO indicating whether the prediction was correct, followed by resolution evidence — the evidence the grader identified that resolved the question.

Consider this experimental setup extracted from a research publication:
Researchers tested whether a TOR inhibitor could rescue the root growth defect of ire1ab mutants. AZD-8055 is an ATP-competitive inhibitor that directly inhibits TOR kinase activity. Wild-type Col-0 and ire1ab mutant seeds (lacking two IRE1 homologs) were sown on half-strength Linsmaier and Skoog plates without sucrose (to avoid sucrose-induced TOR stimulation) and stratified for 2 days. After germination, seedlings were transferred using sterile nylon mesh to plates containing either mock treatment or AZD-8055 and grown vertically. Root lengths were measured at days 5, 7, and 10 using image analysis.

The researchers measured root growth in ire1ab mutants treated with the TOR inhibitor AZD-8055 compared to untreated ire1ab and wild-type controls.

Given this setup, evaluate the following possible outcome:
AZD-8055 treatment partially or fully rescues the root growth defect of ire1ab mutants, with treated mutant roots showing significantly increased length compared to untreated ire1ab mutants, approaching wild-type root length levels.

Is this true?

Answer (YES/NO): YES